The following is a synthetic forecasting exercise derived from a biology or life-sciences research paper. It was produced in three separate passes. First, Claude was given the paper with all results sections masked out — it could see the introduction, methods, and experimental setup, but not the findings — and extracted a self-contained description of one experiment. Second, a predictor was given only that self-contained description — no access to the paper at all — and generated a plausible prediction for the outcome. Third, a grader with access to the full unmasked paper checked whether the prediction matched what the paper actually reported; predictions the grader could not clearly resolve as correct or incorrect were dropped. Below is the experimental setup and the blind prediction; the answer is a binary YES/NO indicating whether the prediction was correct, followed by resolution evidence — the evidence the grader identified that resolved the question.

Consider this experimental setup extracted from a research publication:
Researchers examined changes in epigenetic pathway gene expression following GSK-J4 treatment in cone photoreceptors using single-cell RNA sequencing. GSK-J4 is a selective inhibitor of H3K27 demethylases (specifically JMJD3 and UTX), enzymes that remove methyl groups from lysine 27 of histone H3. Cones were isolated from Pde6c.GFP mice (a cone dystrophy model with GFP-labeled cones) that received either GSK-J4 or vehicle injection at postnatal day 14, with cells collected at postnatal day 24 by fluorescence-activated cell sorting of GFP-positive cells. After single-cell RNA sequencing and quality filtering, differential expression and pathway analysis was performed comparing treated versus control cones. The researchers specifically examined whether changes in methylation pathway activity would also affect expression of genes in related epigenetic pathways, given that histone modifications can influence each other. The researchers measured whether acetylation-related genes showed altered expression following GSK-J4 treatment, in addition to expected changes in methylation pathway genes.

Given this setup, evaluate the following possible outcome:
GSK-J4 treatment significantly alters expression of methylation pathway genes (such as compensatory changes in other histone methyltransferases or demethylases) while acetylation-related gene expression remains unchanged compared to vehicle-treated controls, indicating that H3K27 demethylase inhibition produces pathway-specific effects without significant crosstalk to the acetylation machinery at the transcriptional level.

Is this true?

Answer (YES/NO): NO